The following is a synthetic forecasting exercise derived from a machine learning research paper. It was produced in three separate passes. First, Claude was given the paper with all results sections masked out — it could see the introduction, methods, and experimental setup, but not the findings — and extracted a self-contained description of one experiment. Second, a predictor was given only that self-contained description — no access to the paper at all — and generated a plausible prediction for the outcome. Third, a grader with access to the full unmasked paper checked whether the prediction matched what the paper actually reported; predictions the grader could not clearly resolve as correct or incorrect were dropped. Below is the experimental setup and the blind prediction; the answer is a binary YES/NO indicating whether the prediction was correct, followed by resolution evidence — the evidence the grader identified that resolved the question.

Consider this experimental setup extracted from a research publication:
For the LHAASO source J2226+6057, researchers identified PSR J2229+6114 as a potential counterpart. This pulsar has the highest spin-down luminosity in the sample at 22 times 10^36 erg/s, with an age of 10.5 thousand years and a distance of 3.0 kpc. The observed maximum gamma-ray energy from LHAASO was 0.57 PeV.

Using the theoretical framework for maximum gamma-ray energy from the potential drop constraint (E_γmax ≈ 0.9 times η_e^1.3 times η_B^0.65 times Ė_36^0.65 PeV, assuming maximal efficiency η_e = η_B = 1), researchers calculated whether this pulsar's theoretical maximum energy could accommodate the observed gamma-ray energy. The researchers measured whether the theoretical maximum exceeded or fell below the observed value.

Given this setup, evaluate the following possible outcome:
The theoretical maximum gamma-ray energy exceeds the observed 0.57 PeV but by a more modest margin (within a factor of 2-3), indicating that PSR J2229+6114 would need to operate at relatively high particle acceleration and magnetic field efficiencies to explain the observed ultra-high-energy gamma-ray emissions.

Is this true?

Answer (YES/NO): NO